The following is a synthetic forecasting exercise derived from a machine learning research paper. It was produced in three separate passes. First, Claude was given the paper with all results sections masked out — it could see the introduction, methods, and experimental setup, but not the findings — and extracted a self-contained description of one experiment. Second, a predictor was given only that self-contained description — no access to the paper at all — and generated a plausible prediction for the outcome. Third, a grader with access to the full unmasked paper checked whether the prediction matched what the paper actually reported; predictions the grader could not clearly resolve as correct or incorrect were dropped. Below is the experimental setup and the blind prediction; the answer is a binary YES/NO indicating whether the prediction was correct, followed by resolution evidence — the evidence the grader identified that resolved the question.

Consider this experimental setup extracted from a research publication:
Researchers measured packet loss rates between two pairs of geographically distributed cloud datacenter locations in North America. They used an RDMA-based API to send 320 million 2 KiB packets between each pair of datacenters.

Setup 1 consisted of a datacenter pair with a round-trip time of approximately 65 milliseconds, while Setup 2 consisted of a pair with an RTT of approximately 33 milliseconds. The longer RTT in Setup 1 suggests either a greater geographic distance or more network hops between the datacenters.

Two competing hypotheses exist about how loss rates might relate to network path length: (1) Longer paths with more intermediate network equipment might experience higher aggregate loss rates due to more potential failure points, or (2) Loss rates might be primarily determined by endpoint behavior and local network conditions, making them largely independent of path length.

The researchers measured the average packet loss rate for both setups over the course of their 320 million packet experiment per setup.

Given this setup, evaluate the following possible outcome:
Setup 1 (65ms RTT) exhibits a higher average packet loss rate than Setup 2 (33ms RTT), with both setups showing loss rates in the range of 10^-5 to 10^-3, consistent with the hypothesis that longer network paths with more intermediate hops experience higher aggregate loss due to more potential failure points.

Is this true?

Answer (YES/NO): YES